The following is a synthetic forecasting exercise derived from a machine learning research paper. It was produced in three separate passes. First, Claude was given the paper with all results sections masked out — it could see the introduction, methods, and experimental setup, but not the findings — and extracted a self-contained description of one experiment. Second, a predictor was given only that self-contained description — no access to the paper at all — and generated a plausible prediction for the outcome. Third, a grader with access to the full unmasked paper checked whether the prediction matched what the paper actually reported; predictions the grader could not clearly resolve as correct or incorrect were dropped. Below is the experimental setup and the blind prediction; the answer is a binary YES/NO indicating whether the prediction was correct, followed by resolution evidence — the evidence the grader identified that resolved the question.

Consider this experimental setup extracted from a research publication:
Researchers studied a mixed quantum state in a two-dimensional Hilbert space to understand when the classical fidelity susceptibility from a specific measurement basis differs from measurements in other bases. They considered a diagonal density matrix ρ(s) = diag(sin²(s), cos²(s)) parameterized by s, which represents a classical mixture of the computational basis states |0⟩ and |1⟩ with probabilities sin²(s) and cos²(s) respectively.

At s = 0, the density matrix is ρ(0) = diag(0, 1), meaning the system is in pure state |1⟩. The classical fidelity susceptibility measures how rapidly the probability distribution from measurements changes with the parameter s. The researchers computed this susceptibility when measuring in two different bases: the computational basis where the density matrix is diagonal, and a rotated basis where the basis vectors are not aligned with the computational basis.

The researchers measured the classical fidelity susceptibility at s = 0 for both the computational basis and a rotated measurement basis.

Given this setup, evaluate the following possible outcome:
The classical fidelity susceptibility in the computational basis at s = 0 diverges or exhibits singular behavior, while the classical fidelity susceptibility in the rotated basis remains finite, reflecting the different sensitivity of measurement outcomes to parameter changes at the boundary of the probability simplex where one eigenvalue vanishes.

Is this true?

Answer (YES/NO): NO